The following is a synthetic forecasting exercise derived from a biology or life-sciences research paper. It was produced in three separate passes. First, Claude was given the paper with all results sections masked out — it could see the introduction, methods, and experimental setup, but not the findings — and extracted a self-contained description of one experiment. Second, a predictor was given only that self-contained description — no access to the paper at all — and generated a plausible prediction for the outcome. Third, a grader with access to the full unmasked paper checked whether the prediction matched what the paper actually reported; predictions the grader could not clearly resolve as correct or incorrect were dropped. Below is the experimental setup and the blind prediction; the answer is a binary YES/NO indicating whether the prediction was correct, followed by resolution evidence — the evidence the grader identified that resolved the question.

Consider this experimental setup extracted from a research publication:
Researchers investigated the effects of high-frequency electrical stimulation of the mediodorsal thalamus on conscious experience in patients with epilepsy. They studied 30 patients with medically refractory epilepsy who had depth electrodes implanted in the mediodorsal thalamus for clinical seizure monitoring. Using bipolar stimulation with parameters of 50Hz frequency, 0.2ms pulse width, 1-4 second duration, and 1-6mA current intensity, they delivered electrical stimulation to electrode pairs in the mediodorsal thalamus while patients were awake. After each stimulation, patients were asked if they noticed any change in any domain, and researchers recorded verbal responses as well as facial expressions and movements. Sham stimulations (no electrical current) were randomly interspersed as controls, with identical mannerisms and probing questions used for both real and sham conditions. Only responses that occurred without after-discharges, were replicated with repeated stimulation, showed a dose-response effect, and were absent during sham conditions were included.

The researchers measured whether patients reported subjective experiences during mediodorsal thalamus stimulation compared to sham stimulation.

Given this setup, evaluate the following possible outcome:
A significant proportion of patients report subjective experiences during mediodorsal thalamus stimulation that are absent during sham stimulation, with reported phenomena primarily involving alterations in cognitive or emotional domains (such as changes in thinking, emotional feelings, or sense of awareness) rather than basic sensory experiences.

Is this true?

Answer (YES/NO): NO